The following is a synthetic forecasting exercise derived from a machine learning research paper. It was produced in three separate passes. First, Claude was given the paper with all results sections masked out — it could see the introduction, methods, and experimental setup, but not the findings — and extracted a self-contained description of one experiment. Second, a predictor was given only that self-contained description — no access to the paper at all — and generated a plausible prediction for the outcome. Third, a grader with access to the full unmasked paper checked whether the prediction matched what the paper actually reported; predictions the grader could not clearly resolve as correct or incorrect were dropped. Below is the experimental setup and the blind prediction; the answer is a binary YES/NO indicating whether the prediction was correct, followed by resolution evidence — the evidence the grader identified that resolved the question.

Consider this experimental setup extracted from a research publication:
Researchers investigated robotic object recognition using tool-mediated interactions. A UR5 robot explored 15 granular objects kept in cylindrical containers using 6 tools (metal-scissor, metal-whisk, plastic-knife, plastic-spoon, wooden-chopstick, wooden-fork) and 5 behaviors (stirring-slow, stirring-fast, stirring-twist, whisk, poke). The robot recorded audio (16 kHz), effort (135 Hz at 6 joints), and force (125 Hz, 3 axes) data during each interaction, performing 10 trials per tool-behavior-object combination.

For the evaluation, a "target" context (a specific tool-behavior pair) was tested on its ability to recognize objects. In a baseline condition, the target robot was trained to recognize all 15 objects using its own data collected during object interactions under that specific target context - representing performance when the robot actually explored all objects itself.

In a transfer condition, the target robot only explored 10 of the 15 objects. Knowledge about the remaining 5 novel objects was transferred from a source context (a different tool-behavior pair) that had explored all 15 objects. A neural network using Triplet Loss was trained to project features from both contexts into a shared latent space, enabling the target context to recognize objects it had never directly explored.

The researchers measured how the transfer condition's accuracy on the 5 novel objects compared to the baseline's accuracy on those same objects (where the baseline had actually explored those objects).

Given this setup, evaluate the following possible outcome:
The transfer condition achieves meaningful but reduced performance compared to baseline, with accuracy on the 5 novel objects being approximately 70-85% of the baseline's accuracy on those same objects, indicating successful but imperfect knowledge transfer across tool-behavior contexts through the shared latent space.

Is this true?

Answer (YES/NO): NO